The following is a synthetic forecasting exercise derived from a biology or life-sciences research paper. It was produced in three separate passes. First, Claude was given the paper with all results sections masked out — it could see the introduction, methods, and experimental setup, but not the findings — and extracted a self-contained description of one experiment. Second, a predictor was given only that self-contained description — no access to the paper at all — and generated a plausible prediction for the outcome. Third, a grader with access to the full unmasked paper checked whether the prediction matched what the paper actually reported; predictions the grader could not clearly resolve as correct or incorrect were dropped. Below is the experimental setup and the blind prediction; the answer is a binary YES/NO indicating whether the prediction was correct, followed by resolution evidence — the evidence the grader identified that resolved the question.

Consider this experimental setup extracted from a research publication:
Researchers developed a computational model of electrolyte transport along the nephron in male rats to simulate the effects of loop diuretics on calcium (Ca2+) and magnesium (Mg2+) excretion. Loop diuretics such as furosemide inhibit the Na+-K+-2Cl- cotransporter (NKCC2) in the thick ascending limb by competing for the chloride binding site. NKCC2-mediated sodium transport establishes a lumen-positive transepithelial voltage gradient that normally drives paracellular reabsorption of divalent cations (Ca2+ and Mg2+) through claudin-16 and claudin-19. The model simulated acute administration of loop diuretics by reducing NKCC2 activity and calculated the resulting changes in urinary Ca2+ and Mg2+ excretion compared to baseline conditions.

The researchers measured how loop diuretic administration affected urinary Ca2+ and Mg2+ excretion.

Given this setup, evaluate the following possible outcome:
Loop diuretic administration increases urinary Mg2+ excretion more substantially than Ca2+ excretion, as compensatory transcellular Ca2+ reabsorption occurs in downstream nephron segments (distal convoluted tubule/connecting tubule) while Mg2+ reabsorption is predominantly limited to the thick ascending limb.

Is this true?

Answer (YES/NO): NO